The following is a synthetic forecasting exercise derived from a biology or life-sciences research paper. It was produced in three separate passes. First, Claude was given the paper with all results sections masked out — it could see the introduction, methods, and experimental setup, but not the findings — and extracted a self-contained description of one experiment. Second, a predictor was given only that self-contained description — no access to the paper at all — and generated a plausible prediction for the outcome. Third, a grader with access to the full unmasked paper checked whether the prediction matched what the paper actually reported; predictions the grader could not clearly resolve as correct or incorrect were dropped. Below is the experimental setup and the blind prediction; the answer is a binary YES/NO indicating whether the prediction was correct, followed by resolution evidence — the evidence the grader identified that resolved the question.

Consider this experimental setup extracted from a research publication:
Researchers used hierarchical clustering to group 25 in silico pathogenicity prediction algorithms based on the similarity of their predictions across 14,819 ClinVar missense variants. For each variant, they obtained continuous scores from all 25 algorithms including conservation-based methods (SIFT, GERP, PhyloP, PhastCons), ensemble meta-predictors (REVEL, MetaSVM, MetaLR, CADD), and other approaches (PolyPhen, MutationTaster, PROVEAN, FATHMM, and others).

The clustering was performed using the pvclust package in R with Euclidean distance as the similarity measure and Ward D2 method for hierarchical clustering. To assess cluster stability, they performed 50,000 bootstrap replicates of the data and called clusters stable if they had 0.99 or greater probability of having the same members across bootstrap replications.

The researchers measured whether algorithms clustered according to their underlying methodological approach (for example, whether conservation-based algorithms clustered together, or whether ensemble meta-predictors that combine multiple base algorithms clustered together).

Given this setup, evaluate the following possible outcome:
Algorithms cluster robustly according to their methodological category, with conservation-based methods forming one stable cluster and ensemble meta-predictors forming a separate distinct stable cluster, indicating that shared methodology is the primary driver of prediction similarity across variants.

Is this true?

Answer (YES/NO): NO